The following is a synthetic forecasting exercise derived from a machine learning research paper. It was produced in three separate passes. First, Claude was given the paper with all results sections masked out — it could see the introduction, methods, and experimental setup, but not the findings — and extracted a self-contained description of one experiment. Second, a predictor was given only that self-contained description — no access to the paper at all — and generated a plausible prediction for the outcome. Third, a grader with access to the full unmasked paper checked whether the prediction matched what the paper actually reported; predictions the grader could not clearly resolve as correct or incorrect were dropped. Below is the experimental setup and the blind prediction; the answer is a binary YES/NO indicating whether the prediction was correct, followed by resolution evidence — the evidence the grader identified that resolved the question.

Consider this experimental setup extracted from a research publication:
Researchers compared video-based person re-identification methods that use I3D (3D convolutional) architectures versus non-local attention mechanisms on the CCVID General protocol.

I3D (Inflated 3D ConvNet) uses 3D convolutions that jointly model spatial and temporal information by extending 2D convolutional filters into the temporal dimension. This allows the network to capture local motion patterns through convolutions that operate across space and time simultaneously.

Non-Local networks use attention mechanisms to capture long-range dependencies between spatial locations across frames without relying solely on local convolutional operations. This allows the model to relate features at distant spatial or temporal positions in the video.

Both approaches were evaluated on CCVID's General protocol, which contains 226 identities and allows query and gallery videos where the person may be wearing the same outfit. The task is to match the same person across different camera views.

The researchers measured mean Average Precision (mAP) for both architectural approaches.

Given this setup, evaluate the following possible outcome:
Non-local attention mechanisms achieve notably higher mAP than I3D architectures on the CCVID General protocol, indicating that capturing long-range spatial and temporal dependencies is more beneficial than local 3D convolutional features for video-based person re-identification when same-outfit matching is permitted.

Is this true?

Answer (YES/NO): NO